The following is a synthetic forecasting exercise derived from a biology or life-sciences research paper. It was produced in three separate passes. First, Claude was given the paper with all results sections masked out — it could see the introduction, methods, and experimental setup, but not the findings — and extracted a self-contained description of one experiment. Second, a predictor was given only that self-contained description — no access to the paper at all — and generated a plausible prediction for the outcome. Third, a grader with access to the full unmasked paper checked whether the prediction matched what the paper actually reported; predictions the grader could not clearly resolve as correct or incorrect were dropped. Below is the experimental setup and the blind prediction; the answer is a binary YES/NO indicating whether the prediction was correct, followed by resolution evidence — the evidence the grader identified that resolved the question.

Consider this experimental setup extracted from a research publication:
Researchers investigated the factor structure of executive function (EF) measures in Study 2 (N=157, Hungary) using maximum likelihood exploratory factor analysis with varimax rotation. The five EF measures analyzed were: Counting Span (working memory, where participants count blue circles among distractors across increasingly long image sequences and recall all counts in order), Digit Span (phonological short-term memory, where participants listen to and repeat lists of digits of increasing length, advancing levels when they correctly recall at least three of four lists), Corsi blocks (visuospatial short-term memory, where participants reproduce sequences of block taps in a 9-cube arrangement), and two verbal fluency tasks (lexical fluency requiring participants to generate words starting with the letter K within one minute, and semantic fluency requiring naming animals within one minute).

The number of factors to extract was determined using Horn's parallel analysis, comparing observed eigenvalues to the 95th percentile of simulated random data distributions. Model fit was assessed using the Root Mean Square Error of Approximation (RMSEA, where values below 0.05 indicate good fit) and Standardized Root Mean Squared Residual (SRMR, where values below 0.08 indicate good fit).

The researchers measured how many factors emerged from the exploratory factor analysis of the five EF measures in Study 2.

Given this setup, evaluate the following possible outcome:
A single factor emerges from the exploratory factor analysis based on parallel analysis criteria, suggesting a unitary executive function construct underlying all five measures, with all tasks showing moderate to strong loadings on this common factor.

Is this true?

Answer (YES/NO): NO